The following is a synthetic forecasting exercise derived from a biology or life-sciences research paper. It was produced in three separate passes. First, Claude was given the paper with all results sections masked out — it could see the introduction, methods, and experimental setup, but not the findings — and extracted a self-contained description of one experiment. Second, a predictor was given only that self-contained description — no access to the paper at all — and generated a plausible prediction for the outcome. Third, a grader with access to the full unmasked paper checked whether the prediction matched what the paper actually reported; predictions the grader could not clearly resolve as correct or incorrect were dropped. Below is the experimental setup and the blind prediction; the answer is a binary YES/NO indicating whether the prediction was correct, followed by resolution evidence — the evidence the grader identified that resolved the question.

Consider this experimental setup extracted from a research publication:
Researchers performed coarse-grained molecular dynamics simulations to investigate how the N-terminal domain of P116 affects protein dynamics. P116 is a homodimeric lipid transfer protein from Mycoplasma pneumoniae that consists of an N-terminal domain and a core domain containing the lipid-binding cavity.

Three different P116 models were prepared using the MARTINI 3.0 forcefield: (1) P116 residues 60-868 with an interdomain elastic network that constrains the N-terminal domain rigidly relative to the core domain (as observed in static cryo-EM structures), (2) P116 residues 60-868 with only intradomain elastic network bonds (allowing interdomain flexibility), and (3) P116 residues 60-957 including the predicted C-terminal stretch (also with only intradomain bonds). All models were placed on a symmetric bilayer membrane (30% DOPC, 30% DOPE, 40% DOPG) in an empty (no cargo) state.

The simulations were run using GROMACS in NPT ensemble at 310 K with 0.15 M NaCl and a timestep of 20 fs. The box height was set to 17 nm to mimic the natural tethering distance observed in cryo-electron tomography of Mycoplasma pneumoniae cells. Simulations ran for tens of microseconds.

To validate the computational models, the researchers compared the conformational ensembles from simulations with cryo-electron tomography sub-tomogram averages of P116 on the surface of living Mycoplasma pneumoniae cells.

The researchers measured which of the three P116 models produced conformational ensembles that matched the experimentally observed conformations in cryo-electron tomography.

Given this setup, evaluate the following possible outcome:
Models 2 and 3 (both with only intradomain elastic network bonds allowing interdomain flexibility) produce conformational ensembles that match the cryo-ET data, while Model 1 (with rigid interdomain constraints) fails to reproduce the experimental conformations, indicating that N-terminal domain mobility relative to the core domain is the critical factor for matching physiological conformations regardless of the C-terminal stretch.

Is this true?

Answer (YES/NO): NO